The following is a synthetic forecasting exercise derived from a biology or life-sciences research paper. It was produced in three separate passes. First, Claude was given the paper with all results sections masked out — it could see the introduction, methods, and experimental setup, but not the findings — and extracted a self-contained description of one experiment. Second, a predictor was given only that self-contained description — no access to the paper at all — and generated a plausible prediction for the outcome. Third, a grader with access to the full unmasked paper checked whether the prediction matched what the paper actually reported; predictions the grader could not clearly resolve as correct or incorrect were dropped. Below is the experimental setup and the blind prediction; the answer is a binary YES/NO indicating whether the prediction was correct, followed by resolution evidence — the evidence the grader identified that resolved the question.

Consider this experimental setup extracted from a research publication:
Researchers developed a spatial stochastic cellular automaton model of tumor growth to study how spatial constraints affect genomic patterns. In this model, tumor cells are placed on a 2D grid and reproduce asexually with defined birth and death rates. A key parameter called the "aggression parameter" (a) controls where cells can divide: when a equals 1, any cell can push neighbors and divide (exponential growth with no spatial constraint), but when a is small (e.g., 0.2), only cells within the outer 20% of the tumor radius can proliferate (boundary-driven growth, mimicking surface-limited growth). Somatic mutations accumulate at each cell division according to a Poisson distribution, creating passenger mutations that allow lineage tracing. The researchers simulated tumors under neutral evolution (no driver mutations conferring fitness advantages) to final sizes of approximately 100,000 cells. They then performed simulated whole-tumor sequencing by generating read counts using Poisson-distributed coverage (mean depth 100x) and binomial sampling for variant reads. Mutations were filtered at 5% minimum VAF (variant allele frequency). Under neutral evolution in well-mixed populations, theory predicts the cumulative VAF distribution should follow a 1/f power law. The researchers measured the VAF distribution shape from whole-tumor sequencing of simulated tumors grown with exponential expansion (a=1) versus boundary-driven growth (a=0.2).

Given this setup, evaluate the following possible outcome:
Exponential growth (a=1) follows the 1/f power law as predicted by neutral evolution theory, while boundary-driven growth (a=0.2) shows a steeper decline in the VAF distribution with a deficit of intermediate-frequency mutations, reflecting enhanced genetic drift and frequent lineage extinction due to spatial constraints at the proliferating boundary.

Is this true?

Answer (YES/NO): NO